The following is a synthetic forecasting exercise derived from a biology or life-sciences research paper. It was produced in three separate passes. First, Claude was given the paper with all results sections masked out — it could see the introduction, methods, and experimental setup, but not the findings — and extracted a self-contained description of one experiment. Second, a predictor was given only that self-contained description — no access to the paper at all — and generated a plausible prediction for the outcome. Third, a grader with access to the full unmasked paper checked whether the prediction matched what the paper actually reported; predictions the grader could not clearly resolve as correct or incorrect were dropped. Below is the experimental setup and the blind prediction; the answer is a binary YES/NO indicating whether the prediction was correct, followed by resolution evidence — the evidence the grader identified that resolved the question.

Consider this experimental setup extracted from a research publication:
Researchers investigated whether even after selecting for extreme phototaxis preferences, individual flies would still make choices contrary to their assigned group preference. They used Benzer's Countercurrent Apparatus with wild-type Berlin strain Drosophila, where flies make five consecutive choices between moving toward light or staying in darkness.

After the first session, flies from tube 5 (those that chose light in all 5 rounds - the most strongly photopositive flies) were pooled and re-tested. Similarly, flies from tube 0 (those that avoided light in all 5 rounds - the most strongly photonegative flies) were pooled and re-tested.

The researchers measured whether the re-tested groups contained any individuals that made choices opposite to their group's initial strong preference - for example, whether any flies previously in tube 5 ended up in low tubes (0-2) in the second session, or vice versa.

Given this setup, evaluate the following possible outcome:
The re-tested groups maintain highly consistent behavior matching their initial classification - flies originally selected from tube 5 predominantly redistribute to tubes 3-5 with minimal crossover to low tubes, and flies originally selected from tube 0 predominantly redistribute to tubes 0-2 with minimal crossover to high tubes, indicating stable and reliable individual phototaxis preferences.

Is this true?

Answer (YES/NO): NO